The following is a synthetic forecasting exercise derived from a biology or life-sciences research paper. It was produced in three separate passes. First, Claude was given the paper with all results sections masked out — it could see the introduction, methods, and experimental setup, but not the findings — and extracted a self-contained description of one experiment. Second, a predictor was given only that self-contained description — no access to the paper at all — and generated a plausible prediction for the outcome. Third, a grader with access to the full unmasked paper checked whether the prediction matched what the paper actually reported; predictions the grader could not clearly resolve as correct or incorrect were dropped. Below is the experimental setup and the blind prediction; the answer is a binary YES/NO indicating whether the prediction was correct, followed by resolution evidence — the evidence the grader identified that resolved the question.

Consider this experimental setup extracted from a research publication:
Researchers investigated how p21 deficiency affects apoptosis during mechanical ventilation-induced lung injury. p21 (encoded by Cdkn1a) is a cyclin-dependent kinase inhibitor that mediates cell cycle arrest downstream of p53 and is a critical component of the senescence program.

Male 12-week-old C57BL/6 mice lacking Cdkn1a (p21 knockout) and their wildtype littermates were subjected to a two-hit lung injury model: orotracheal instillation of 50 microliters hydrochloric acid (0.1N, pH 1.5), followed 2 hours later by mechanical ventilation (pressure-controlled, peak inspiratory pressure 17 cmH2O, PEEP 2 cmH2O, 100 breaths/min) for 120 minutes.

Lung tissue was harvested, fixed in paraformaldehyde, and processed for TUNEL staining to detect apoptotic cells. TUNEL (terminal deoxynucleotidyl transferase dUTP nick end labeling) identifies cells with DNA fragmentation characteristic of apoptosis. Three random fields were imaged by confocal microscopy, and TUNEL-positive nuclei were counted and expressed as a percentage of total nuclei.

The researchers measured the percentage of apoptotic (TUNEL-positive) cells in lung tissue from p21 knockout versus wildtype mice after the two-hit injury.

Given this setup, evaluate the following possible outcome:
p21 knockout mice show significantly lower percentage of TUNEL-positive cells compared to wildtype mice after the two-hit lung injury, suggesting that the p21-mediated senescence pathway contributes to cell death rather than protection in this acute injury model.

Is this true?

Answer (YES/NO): NO